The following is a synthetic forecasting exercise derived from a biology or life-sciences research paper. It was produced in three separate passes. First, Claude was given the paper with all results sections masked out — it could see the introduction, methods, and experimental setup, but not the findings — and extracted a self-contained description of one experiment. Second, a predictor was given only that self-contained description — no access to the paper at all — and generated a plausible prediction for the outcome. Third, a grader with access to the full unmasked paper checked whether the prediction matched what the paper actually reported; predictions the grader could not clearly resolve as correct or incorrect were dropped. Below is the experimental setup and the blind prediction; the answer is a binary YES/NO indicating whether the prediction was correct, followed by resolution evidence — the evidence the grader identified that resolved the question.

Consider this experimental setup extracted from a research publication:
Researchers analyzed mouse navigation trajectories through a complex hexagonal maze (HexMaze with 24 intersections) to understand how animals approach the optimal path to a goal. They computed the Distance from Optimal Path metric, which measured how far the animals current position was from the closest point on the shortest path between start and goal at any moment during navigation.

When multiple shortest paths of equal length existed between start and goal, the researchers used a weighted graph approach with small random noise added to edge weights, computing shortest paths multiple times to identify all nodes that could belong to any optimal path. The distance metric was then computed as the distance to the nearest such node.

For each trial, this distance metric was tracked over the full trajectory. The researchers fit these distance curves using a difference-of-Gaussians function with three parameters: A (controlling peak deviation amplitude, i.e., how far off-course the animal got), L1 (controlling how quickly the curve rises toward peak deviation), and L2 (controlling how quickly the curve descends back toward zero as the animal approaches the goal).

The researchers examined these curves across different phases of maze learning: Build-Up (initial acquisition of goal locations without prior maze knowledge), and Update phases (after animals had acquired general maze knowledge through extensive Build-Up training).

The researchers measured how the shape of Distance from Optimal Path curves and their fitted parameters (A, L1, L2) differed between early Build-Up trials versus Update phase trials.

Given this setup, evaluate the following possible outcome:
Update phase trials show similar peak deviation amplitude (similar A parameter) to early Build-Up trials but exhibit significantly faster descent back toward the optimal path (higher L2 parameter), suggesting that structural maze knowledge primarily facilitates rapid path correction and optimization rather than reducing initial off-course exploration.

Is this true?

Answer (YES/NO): NO